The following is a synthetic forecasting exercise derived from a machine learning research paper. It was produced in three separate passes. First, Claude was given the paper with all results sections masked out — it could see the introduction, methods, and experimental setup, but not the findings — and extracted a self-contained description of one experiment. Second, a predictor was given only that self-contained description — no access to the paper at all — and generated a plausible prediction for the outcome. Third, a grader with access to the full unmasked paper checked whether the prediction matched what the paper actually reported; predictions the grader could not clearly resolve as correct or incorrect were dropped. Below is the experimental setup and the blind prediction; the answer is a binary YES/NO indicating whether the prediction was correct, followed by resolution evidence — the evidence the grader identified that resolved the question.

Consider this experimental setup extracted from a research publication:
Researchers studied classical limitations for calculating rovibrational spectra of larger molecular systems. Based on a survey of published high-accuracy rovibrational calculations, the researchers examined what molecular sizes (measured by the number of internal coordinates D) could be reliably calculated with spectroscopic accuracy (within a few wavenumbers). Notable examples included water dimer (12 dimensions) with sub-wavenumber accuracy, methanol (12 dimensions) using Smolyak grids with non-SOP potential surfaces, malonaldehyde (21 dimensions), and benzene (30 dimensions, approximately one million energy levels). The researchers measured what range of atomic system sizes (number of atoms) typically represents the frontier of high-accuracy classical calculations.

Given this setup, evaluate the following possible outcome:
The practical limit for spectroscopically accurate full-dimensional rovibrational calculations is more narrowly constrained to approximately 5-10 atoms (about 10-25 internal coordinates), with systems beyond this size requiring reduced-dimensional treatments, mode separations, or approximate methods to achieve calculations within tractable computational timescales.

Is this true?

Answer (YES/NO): NO